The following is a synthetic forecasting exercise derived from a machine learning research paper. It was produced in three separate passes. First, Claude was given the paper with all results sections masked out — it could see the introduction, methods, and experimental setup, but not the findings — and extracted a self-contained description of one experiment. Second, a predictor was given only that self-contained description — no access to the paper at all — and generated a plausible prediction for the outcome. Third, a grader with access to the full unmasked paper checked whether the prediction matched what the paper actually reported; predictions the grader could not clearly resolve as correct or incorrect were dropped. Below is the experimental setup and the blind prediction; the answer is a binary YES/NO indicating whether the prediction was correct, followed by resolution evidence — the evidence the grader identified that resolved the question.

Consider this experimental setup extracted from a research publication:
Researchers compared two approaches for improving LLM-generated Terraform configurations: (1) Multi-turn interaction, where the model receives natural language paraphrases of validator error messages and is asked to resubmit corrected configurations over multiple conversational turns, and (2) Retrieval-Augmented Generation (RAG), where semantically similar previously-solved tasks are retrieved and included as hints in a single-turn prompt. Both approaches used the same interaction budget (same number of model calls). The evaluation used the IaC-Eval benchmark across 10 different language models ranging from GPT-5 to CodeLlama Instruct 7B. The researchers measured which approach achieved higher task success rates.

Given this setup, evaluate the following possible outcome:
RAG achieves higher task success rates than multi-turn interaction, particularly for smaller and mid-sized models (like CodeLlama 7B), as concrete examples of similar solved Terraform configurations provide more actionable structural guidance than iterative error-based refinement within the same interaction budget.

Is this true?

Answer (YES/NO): YES